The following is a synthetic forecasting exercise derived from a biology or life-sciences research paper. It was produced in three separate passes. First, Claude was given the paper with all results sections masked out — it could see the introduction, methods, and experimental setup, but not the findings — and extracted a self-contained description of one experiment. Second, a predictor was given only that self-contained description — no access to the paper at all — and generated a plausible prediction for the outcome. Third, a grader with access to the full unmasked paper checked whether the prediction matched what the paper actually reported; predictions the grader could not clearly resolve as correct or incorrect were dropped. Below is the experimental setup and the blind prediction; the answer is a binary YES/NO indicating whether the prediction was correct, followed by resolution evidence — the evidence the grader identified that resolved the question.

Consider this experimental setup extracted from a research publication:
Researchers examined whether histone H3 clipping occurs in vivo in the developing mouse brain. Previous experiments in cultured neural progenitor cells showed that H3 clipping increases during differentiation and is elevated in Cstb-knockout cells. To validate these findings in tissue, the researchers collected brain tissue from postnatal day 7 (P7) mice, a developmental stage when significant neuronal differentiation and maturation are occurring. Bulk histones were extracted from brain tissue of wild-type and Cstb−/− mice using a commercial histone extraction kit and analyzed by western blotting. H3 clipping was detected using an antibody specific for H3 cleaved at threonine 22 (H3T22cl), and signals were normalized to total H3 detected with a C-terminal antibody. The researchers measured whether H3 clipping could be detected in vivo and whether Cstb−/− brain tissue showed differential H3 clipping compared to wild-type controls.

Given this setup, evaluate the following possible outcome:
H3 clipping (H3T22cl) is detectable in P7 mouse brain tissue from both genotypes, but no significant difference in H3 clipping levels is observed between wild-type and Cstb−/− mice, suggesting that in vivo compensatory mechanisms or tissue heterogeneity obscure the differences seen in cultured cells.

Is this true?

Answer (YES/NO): NO